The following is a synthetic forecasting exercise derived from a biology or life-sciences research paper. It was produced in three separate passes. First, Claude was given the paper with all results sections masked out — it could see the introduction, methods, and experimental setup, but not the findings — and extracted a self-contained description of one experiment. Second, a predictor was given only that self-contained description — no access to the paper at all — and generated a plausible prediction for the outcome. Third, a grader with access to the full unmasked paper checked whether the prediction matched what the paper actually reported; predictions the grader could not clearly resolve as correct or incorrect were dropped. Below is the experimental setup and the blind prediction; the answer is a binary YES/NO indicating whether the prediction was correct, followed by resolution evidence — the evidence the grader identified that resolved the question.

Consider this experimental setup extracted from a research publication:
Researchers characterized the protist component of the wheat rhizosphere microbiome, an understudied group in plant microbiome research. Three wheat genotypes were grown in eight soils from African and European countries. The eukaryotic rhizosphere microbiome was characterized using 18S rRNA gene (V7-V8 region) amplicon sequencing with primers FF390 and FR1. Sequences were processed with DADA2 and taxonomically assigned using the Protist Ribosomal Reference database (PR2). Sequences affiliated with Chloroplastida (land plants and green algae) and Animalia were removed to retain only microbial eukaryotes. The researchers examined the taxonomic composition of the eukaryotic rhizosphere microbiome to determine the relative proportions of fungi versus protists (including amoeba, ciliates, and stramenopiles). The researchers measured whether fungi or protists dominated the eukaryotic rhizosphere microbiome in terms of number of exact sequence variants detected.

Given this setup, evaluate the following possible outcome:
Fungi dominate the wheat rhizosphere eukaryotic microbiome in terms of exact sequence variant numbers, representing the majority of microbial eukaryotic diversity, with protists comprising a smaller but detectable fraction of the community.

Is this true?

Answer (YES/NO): NO